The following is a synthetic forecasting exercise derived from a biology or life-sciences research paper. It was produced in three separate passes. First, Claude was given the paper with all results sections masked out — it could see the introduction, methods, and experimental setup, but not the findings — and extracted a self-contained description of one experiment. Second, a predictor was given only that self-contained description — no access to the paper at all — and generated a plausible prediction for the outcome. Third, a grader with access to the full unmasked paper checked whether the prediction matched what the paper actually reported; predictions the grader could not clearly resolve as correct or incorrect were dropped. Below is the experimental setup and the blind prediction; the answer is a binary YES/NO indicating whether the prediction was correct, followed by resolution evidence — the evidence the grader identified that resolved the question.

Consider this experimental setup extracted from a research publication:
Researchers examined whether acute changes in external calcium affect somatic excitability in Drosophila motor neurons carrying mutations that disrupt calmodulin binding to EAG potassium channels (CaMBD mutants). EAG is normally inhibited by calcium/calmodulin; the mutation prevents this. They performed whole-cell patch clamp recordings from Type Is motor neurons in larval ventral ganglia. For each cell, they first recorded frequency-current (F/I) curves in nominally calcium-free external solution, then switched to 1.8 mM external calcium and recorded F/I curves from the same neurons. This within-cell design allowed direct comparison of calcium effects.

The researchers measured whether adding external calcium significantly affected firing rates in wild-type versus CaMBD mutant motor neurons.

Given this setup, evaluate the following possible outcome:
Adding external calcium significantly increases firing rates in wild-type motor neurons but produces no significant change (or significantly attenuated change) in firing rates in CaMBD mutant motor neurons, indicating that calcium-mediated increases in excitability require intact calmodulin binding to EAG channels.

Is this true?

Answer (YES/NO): NO